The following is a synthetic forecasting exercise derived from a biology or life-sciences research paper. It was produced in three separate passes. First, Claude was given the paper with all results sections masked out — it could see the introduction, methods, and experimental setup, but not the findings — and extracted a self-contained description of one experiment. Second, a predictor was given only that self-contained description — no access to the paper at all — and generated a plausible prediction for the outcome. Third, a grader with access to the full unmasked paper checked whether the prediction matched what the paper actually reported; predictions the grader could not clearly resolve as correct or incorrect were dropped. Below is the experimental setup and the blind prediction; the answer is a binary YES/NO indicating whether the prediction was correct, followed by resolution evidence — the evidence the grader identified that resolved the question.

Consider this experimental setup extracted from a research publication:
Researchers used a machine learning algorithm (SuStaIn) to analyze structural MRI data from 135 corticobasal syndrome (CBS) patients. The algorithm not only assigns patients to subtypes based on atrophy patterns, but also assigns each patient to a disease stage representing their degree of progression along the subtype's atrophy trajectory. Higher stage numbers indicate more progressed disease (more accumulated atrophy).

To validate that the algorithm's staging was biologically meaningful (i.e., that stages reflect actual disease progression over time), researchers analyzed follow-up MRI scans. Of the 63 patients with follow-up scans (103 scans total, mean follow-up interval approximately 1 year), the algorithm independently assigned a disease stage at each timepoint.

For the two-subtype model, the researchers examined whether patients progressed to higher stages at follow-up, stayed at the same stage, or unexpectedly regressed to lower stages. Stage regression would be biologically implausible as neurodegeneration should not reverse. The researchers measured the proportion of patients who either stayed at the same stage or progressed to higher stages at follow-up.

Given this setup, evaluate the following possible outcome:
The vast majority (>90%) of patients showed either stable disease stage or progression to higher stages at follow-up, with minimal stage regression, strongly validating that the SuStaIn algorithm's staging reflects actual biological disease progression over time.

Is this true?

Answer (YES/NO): YES